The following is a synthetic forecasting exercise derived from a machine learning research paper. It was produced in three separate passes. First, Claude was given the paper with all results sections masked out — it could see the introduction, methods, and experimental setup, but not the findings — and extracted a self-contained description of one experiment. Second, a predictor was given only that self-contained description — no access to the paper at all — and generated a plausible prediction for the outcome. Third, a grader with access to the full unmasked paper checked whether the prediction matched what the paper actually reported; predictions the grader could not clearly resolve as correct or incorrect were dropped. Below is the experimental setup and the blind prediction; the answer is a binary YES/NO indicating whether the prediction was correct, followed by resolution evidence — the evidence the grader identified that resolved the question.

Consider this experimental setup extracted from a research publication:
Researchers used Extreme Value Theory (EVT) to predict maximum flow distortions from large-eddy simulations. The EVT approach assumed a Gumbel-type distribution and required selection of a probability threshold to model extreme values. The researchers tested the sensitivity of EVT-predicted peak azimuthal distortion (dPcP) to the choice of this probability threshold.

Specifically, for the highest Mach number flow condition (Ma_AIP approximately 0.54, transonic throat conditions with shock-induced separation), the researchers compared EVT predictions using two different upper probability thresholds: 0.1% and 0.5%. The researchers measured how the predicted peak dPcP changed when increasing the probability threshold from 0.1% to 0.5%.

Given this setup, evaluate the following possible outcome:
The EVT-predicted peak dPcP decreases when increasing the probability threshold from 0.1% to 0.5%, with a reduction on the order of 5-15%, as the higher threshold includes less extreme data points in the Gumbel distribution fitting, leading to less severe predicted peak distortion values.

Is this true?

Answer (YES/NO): YES